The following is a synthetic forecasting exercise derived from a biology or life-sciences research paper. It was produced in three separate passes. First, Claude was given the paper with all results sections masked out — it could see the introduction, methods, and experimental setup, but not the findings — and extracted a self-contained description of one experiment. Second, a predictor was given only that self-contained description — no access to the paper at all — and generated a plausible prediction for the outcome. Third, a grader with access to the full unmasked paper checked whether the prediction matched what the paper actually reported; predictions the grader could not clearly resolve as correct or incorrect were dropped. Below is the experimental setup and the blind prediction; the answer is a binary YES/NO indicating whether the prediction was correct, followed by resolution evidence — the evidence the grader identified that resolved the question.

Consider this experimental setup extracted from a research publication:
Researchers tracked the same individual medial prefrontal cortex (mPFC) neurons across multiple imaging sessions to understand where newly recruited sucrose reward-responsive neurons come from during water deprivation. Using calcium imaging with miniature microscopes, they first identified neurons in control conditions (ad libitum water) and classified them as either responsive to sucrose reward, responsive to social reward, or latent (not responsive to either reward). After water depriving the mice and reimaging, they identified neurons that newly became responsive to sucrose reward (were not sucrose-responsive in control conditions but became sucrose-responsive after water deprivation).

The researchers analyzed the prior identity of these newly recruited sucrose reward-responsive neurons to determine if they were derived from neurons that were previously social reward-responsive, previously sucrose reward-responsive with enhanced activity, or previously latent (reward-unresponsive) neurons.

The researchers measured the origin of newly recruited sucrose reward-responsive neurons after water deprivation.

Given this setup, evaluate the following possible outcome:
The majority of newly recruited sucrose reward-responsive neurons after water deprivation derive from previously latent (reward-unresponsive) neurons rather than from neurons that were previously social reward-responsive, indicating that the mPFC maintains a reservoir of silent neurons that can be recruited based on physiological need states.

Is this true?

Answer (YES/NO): YES